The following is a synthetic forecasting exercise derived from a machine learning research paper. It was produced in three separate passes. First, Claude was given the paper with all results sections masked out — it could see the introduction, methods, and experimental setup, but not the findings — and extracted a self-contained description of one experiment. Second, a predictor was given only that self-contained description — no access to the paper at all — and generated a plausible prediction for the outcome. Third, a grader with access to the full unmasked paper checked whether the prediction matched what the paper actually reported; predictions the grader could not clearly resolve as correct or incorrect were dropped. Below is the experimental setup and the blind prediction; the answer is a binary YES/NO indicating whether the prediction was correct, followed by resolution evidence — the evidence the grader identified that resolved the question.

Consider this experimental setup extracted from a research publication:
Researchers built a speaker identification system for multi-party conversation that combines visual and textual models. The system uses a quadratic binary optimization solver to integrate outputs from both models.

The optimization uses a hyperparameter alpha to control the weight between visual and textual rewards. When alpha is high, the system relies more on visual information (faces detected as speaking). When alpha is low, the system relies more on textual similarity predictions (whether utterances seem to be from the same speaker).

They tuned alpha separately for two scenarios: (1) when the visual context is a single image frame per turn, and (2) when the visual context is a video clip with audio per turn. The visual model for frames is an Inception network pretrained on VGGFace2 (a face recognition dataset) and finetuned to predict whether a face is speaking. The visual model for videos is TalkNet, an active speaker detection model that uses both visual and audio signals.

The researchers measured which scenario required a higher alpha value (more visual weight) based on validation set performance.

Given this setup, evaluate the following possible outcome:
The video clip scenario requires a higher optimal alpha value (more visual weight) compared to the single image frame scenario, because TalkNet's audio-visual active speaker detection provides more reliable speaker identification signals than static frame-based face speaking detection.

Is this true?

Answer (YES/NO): NO